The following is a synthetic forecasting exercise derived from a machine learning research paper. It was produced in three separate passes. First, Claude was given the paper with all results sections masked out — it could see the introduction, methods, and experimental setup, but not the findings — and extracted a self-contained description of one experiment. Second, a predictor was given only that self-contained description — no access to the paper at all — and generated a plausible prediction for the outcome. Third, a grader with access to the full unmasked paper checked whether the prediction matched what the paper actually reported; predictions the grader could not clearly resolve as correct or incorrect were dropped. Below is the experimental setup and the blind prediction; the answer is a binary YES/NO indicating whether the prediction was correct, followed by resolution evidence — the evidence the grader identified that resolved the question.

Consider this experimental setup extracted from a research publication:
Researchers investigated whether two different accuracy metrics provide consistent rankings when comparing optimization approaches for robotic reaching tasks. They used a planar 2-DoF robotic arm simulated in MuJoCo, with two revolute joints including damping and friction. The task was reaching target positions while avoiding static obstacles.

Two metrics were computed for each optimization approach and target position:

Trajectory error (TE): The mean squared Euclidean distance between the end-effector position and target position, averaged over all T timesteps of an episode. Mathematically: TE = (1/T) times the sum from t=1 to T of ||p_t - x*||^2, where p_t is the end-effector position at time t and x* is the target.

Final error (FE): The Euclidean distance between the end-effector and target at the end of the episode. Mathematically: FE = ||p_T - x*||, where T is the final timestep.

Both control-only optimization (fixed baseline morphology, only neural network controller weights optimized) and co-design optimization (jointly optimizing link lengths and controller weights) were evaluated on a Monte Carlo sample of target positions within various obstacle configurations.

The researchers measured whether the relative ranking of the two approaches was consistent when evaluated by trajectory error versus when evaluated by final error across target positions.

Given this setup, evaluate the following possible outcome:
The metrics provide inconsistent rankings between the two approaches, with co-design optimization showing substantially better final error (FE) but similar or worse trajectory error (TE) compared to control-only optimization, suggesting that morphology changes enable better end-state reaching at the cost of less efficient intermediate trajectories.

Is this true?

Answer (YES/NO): NO